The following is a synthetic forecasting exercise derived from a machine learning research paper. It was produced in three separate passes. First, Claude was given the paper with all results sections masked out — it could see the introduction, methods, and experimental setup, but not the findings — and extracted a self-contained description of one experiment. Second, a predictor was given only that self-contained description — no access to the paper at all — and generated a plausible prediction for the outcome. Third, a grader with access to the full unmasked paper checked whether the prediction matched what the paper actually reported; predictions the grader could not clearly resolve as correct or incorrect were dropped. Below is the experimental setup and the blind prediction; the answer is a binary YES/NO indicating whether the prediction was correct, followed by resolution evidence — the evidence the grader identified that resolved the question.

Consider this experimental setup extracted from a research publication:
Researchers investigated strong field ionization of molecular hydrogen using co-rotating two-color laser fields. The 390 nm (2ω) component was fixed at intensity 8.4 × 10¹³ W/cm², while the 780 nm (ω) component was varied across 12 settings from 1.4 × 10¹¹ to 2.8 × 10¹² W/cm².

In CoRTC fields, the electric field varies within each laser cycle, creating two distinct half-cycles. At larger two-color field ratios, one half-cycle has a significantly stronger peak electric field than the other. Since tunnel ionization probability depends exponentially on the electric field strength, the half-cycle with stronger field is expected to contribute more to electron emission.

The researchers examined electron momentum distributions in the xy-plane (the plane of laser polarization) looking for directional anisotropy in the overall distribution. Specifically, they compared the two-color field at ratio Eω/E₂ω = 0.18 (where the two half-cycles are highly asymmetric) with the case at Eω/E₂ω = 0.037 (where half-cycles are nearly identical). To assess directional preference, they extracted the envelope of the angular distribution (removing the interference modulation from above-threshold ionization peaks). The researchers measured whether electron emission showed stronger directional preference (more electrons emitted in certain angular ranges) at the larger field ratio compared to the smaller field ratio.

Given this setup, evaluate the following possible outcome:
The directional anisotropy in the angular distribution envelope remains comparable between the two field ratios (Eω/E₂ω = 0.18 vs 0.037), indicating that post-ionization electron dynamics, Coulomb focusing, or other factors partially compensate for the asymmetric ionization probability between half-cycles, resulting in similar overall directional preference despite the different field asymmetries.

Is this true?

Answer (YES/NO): NO